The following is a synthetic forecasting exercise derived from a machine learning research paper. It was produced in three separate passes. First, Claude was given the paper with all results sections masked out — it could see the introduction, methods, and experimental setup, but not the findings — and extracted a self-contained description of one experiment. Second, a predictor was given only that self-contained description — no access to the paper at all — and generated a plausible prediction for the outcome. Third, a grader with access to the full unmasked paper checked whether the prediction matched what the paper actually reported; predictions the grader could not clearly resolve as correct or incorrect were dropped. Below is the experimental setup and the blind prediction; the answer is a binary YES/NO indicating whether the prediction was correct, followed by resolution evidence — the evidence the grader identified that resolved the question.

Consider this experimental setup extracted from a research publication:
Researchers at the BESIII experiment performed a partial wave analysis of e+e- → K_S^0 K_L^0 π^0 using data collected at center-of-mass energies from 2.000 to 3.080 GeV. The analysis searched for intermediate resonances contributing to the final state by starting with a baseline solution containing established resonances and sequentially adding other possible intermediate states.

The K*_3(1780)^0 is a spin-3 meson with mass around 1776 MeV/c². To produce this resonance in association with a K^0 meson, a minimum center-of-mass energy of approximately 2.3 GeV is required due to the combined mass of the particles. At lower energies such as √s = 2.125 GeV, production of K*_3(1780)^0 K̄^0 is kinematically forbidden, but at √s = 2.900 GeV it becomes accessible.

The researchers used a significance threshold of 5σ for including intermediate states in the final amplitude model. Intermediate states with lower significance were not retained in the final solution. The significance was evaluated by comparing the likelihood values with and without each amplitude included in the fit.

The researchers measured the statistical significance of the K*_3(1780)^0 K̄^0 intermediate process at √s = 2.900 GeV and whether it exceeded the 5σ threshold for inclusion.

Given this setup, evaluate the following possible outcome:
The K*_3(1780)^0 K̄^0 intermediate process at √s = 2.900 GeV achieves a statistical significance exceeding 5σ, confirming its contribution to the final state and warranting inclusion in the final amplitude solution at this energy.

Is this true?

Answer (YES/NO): NO